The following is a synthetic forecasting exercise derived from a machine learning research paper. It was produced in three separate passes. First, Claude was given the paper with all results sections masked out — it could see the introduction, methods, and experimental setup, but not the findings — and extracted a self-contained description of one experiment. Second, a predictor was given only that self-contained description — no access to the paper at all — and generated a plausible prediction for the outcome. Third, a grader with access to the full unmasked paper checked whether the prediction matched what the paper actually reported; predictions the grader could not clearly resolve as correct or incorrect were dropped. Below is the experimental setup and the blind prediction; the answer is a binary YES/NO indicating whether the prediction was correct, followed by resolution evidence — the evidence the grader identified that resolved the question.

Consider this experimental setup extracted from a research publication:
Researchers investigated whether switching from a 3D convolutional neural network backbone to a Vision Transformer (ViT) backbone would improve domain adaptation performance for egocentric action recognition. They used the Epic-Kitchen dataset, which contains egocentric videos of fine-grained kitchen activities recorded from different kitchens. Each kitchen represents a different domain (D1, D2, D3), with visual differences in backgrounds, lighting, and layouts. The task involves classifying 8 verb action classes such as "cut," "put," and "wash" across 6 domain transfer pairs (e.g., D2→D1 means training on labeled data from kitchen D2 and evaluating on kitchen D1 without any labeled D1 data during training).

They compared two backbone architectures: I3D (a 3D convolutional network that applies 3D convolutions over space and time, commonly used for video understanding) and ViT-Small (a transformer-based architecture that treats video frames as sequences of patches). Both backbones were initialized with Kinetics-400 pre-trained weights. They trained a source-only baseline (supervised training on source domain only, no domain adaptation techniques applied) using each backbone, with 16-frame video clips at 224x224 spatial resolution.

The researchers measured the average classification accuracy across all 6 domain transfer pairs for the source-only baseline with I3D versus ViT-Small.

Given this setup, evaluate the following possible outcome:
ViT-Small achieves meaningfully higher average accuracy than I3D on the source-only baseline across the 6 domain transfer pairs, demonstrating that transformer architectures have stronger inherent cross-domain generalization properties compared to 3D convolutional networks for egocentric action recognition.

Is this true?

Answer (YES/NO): YES